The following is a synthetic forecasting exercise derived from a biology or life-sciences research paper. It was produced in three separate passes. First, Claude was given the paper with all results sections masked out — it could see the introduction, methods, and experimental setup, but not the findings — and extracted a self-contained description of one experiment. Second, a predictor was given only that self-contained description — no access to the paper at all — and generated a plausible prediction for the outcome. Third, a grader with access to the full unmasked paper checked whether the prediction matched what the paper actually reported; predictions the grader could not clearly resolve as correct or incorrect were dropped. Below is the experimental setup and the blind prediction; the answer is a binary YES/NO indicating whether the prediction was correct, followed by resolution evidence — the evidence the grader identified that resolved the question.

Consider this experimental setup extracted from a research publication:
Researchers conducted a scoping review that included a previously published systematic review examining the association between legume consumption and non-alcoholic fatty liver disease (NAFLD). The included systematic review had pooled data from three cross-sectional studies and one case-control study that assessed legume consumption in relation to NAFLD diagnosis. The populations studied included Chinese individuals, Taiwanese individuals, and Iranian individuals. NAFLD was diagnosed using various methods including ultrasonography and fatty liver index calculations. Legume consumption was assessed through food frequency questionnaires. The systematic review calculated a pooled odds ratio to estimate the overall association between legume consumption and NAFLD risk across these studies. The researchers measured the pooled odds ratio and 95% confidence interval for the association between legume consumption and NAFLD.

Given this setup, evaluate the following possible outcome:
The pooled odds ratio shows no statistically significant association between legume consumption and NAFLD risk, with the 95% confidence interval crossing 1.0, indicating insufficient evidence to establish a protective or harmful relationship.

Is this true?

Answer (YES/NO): YES